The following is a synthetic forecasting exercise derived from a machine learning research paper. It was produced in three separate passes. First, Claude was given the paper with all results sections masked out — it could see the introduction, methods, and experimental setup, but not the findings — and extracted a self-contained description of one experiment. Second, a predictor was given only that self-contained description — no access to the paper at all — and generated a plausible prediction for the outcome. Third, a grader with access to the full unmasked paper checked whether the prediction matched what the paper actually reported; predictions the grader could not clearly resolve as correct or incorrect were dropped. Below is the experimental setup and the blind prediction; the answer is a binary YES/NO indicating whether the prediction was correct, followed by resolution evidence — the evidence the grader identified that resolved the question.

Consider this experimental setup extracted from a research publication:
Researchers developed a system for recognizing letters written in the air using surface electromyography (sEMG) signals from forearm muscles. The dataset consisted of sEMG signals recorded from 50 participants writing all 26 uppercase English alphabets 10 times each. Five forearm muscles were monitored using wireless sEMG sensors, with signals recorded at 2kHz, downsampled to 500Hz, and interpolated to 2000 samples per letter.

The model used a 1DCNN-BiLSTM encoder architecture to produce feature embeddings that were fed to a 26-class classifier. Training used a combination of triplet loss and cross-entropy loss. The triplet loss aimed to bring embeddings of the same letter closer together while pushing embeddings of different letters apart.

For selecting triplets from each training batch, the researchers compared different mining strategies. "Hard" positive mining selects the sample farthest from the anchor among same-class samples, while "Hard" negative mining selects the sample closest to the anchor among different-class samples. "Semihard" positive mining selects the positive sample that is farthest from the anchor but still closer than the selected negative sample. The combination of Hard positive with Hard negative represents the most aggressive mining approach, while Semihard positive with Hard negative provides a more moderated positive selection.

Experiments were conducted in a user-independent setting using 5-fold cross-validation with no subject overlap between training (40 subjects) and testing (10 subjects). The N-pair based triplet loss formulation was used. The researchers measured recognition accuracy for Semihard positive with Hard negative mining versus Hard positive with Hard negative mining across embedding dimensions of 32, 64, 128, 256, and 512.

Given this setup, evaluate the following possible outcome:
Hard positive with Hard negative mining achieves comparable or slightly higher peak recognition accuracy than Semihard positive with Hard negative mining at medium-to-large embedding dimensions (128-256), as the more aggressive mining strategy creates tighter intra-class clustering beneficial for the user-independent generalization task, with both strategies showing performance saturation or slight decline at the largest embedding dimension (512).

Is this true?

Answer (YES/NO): NO